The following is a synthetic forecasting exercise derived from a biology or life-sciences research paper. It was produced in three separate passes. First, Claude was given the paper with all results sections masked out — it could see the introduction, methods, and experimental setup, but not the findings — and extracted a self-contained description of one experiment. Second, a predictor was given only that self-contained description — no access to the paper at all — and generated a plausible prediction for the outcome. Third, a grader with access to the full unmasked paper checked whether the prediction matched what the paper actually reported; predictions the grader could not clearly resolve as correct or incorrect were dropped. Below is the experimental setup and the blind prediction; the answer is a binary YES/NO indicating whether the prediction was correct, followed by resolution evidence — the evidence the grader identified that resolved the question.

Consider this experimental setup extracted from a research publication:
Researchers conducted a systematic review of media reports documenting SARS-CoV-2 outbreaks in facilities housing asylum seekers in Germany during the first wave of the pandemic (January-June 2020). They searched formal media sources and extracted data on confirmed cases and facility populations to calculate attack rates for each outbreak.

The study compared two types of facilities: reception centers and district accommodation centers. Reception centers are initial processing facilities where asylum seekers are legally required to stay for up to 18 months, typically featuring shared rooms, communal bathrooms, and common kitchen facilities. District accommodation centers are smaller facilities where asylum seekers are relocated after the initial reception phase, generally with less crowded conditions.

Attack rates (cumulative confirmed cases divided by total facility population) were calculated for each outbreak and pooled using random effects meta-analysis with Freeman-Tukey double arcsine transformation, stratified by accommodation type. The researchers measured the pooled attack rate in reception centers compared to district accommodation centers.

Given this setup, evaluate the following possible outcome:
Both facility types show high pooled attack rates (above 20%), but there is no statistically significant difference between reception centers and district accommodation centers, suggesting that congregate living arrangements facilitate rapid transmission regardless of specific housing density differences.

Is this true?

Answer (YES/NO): NO